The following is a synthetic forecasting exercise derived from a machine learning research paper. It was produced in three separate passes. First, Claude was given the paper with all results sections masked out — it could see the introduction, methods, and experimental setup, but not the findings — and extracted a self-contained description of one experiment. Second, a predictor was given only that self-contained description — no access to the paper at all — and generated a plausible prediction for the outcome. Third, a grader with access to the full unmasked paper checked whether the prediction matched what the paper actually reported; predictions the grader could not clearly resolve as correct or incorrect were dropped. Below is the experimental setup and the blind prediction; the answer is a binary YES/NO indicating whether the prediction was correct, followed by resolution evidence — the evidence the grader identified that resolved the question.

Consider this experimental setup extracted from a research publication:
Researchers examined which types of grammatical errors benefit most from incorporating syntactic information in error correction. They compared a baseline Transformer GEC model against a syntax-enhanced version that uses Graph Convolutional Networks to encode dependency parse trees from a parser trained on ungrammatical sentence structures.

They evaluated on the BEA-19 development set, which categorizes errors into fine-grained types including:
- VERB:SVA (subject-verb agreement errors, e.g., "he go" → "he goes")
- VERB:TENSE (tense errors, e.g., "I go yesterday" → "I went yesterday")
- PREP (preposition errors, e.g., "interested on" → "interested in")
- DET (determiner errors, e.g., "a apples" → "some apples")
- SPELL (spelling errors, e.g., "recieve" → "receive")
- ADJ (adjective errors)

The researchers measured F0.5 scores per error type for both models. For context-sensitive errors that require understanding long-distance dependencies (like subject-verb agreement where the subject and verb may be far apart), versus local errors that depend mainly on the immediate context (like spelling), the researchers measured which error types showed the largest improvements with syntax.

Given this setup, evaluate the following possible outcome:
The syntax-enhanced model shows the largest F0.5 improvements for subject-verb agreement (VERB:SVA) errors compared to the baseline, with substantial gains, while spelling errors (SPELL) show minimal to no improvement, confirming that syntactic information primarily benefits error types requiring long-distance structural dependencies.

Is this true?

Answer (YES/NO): NO